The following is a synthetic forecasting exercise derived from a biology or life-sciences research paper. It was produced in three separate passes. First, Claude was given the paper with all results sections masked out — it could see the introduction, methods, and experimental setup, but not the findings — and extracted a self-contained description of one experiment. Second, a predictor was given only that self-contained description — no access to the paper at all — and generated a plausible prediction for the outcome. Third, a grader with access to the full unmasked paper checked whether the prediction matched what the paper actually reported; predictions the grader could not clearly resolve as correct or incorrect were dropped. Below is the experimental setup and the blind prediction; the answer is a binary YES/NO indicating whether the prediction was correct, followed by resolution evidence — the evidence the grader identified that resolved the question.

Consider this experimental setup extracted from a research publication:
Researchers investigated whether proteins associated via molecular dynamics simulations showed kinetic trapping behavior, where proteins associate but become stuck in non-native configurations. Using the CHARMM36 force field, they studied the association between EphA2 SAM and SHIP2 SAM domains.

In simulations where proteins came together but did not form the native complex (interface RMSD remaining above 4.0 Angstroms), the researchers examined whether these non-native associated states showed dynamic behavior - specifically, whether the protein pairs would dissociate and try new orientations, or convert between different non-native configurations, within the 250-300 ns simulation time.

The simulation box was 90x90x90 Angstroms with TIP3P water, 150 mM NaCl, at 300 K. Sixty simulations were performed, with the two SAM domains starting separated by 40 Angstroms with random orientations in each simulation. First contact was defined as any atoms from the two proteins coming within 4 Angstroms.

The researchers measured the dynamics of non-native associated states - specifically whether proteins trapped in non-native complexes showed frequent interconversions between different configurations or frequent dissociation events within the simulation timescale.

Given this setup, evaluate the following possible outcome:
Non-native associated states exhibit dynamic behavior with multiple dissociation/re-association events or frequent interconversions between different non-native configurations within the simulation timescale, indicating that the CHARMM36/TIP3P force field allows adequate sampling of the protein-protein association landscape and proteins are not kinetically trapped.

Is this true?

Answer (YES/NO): NO